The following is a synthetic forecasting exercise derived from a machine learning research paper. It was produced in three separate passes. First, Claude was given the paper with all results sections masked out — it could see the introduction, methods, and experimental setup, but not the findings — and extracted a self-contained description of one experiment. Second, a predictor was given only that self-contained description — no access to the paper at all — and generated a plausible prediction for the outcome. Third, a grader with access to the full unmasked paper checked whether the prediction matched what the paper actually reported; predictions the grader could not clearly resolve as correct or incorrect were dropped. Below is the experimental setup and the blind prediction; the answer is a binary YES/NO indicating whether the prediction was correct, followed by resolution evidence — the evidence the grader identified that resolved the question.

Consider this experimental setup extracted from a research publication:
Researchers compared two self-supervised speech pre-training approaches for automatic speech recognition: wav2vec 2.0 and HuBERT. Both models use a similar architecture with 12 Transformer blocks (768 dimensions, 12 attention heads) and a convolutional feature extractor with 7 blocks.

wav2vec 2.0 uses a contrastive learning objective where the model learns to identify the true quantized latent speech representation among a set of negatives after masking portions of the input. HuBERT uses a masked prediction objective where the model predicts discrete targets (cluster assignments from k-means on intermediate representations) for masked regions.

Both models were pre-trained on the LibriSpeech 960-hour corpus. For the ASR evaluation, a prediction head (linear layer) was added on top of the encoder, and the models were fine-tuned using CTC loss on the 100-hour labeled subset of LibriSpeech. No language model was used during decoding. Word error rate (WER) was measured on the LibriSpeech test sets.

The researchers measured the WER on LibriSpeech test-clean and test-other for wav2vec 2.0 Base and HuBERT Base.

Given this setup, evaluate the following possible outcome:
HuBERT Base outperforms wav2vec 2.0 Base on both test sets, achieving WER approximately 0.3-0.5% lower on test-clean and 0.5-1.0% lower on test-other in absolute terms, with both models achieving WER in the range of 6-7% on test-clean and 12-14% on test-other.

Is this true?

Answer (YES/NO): NO